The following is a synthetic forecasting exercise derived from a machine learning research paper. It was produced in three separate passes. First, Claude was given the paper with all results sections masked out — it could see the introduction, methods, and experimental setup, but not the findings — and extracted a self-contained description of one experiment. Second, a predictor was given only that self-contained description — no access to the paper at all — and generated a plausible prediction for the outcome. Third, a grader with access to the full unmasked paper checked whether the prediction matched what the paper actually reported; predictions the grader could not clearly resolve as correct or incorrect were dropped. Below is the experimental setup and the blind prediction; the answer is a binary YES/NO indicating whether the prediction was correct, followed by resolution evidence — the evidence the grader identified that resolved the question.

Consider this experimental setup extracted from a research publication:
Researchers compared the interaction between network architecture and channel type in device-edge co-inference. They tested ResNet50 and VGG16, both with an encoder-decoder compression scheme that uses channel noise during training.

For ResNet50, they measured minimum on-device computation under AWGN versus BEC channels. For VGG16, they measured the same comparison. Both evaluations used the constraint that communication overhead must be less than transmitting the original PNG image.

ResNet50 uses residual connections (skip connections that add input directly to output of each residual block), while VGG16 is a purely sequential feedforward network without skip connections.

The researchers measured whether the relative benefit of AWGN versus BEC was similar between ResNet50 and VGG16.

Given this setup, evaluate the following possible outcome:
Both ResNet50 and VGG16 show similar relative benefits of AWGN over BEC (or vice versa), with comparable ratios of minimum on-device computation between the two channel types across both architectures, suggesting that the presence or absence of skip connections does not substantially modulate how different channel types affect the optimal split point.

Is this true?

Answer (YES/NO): NO